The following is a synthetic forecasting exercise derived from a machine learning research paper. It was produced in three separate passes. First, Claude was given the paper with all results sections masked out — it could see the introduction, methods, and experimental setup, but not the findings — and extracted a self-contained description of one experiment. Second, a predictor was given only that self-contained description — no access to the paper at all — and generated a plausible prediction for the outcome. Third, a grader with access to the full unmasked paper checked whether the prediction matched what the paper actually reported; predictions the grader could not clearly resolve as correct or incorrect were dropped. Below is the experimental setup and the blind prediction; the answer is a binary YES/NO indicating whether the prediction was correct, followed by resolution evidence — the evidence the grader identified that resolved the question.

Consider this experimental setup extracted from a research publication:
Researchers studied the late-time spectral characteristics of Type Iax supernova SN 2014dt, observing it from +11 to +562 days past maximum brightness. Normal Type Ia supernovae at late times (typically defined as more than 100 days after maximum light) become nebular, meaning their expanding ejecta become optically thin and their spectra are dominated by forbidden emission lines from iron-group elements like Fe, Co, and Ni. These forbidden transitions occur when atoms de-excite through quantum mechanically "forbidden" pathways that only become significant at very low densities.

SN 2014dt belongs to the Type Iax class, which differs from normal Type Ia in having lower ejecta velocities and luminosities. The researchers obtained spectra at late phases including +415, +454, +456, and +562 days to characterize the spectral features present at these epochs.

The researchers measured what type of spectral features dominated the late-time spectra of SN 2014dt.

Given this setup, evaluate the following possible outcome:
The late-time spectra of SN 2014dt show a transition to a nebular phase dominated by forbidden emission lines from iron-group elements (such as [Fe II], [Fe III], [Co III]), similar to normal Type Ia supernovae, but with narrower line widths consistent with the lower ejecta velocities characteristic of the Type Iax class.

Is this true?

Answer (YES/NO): NO